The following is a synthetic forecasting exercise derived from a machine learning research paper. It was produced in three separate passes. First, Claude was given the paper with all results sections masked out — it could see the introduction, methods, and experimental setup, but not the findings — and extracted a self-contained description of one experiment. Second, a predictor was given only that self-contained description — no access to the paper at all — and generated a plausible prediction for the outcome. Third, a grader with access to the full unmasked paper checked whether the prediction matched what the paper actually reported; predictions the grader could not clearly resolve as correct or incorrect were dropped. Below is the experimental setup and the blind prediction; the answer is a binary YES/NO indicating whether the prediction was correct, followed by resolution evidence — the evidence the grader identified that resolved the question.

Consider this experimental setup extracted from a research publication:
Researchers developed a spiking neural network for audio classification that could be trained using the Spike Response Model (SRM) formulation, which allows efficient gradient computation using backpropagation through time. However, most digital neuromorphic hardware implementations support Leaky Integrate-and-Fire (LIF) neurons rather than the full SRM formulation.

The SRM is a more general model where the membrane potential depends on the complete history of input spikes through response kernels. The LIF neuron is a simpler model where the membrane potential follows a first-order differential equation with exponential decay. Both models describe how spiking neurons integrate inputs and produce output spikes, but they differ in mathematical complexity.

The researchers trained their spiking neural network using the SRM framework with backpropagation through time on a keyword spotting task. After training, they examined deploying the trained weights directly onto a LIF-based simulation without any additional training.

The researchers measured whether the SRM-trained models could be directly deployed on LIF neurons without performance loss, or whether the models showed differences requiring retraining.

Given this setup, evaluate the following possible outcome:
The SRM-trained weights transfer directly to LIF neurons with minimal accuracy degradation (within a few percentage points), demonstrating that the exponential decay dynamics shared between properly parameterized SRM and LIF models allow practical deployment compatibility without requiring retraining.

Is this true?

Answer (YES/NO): NO